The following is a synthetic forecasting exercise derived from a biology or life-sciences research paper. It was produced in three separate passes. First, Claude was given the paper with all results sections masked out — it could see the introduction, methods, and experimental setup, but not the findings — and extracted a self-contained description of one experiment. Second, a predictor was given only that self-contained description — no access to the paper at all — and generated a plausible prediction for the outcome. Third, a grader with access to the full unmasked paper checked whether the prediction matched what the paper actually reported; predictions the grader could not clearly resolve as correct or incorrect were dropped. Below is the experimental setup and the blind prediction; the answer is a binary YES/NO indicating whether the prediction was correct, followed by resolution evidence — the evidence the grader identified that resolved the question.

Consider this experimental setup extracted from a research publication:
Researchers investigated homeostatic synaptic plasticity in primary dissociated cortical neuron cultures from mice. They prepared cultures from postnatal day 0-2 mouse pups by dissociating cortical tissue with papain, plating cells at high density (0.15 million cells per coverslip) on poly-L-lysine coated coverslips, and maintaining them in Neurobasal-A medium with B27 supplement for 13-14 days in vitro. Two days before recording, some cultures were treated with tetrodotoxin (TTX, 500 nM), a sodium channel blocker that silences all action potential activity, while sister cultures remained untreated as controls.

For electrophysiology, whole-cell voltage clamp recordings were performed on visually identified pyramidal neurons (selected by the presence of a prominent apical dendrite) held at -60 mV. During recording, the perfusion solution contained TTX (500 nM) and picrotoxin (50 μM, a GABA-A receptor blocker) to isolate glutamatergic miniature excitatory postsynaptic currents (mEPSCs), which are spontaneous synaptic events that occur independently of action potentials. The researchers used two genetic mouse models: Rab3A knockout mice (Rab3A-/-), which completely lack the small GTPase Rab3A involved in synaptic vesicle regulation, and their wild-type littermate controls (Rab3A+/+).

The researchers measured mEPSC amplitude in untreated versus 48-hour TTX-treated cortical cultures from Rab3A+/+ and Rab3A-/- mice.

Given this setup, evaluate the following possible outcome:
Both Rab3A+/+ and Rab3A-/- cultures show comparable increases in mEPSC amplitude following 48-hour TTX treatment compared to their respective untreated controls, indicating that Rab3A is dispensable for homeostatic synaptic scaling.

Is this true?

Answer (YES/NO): NO